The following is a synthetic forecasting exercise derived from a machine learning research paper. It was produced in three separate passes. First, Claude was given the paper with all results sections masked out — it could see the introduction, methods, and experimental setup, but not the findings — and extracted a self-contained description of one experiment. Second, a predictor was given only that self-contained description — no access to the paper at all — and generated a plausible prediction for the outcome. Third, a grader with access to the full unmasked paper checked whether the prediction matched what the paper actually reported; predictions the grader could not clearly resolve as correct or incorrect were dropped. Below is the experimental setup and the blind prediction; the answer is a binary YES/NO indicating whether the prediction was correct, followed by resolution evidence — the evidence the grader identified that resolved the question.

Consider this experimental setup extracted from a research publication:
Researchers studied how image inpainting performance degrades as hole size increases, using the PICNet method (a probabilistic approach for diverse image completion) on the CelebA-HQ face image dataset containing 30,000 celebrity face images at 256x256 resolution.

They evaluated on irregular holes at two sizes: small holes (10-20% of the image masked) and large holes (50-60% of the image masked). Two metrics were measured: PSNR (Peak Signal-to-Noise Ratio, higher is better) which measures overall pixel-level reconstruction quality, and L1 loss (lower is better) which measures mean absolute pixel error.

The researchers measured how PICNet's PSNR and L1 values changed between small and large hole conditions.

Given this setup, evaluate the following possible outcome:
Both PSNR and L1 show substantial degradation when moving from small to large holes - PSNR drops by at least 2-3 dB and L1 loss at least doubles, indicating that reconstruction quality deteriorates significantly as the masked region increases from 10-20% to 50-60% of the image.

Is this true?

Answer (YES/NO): YES